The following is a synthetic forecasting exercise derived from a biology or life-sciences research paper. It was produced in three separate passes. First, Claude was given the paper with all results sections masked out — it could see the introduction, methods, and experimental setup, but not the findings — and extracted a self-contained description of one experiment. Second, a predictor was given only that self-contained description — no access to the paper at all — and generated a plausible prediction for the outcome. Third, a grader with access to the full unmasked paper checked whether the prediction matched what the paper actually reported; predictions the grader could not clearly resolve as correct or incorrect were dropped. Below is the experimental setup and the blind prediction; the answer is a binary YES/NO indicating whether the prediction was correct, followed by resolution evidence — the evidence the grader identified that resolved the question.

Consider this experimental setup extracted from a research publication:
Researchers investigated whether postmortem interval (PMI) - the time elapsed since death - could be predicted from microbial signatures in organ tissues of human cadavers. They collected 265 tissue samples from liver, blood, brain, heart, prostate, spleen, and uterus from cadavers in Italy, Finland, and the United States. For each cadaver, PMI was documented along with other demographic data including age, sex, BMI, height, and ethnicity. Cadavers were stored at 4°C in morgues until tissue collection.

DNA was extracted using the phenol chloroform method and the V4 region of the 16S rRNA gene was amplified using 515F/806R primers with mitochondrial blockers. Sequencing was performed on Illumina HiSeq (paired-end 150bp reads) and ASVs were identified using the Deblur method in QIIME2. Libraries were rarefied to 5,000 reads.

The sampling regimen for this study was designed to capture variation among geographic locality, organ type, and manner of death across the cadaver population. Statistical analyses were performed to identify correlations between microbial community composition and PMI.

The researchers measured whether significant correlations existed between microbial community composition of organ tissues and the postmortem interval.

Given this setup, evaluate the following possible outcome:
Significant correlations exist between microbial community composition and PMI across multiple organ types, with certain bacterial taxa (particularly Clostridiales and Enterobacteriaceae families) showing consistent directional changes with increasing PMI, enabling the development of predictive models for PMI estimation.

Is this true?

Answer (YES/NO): NO